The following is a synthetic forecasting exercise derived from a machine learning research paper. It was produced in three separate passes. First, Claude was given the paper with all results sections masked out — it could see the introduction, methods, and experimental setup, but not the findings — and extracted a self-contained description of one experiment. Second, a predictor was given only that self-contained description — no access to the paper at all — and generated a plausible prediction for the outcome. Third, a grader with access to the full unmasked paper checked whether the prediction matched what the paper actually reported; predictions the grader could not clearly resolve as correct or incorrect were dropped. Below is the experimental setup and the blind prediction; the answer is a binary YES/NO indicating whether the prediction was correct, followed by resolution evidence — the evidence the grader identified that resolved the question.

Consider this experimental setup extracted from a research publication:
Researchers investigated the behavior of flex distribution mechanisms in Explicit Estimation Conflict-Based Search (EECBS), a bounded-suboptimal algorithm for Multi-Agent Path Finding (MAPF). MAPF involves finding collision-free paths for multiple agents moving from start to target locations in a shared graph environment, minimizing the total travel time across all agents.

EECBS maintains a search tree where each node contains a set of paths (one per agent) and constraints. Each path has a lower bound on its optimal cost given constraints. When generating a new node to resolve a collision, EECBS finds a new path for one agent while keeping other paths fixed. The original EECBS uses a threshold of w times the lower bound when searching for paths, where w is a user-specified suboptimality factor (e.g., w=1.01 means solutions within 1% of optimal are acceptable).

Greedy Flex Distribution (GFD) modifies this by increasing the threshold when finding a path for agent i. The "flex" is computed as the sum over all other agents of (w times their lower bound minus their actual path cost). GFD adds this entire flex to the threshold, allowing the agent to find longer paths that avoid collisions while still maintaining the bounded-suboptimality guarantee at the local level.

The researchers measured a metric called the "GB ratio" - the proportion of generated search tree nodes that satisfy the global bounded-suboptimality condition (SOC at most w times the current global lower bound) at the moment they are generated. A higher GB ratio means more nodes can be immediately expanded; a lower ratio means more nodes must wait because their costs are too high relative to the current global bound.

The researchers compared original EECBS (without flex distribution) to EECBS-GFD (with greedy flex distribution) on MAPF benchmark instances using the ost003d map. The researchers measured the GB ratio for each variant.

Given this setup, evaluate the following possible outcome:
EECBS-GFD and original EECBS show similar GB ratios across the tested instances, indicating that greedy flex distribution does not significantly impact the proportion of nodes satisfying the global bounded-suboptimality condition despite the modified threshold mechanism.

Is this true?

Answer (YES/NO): NO